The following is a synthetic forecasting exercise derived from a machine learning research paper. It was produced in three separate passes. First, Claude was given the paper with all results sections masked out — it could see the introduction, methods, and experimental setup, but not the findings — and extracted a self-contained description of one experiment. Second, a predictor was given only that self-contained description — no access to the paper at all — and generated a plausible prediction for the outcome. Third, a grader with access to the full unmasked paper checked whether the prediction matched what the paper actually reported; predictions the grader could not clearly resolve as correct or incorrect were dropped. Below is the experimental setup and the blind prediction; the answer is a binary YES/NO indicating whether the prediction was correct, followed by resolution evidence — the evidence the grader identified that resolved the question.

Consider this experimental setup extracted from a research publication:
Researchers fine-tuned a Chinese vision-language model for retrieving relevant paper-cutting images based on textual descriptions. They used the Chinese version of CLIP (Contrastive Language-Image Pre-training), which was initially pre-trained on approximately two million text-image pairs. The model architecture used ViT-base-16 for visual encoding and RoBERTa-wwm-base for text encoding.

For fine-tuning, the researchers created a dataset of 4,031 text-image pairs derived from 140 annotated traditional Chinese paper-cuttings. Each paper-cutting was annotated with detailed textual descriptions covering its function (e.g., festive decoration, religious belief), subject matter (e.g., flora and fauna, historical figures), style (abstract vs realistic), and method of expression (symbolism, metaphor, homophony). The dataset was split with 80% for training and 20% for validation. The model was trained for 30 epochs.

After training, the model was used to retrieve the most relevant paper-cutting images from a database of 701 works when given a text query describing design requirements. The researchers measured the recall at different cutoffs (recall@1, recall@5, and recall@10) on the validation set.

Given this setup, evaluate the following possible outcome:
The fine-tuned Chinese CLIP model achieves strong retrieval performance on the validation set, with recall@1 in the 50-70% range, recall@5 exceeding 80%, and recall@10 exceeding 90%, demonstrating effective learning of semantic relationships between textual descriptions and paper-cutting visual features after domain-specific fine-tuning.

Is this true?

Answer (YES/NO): YES